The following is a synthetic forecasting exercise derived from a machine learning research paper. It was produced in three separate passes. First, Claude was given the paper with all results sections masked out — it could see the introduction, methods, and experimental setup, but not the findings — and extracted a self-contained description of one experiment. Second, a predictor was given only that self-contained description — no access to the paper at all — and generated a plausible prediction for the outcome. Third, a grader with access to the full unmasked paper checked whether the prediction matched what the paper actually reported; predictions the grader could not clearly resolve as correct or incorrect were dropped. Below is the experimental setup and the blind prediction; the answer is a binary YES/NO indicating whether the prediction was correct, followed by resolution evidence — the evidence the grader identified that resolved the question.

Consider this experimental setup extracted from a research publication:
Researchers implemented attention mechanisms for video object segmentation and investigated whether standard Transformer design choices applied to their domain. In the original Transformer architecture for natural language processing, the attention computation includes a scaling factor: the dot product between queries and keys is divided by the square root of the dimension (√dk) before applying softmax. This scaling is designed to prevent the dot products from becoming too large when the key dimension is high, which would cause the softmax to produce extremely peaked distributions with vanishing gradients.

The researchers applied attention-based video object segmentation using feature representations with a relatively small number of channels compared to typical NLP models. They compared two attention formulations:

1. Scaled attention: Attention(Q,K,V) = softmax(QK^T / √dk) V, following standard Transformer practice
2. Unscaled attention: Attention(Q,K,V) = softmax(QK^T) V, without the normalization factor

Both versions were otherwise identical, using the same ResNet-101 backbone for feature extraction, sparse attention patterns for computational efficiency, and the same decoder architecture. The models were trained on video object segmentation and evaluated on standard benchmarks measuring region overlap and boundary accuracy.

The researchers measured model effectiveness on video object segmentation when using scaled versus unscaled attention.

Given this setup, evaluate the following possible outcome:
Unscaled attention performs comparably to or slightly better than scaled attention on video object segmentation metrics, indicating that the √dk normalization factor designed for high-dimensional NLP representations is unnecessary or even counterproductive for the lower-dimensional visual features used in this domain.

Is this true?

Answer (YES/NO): YES